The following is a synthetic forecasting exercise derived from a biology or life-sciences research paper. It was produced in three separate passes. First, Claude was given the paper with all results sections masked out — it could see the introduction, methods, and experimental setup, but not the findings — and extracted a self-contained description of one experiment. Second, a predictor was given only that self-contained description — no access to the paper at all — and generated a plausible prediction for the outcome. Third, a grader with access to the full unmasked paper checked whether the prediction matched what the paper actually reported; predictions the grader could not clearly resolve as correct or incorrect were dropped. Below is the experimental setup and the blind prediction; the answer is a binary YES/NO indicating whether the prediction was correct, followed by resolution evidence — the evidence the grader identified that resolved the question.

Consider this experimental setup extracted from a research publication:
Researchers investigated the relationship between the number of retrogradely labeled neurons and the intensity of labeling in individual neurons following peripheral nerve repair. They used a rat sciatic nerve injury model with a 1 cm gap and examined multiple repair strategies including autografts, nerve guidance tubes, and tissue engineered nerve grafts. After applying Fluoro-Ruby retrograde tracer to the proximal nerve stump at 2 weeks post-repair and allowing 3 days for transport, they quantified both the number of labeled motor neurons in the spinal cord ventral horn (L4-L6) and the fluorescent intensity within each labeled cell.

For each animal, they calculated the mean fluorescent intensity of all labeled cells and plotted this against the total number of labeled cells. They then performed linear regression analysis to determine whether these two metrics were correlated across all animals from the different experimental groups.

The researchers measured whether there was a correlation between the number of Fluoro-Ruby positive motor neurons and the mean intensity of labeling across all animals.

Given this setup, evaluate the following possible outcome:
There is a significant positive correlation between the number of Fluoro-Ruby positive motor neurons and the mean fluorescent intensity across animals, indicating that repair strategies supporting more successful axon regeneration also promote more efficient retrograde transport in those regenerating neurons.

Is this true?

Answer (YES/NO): YES